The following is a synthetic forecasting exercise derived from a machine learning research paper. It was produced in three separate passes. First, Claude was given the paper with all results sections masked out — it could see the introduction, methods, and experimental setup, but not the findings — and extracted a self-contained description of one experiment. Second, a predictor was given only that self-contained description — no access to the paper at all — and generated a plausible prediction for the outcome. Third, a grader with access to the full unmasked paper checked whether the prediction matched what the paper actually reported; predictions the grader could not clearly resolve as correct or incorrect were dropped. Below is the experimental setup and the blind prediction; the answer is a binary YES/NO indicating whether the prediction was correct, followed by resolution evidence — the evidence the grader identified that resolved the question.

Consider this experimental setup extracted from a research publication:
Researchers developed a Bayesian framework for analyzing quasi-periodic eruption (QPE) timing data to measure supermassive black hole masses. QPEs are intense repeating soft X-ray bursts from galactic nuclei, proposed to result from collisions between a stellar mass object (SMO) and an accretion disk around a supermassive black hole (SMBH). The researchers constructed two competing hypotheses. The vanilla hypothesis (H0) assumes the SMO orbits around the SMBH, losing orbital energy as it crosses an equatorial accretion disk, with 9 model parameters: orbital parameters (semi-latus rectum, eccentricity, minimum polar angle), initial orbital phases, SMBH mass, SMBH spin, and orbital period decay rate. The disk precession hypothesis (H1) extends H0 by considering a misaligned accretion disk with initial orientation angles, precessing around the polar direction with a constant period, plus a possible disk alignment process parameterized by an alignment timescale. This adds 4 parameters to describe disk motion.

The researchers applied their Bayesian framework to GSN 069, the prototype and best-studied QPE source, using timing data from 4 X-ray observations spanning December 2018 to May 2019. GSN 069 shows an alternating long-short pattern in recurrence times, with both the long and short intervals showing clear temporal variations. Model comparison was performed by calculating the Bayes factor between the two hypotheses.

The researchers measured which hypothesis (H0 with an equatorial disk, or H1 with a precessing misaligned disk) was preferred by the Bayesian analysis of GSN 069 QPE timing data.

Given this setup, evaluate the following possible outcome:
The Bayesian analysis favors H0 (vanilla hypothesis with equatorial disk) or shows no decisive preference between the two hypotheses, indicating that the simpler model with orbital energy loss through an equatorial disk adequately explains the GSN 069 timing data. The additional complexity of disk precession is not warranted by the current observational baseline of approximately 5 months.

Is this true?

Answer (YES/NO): YES